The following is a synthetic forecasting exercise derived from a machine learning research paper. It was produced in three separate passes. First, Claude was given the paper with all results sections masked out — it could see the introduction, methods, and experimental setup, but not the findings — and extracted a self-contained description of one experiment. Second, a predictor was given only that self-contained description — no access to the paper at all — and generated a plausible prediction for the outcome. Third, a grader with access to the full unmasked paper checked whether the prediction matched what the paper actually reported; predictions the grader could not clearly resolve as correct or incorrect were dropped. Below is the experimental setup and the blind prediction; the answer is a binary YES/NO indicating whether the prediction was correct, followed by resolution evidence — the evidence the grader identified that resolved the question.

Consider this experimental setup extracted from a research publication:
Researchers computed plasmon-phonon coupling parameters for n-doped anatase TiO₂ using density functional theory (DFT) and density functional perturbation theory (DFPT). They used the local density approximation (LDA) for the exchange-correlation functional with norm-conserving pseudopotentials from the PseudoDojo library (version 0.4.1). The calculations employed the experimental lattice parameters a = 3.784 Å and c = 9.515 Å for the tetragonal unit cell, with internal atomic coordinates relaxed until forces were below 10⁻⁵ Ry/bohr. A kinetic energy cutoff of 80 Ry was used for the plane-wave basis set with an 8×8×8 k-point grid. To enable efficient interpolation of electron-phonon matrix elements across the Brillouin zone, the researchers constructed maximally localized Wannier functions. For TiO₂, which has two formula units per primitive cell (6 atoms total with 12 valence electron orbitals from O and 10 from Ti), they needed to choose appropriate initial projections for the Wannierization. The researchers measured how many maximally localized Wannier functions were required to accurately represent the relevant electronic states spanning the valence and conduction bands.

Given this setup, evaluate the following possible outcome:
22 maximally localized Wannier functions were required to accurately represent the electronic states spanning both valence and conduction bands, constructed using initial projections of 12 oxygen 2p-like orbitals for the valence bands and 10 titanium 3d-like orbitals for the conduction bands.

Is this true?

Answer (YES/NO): YES